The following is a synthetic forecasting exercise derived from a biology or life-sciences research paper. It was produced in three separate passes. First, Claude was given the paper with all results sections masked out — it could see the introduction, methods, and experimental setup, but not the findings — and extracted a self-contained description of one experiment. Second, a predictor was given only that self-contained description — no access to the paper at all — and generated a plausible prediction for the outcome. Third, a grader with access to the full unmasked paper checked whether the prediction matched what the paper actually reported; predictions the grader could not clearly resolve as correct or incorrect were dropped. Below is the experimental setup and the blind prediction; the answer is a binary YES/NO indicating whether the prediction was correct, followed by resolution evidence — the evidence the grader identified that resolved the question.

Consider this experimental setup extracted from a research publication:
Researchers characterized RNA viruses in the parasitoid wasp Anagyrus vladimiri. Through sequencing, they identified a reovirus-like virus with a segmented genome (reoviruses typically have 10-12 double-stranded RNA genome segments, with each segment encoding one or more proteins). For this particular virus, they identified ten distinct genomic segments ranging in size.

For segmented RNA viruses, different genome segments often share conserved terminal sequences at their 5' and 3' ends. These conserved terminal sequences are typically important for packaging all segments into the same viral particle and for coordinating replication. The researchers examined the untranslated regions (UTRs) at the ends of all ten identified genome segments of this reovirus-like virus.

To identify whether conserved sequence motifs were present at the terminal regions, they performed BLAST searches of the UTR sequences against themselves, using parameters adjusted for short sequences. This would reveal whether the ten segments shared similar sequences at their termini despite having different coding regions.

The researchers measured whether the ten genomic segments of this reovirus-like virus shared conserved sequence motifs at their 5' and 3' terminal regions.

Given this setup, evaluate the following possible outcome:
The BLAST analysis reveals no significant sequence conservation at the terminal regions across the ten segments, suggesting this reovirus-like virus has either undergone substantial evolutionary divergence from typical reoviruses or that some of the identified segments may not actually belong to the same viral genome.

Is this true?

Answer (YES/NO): NO